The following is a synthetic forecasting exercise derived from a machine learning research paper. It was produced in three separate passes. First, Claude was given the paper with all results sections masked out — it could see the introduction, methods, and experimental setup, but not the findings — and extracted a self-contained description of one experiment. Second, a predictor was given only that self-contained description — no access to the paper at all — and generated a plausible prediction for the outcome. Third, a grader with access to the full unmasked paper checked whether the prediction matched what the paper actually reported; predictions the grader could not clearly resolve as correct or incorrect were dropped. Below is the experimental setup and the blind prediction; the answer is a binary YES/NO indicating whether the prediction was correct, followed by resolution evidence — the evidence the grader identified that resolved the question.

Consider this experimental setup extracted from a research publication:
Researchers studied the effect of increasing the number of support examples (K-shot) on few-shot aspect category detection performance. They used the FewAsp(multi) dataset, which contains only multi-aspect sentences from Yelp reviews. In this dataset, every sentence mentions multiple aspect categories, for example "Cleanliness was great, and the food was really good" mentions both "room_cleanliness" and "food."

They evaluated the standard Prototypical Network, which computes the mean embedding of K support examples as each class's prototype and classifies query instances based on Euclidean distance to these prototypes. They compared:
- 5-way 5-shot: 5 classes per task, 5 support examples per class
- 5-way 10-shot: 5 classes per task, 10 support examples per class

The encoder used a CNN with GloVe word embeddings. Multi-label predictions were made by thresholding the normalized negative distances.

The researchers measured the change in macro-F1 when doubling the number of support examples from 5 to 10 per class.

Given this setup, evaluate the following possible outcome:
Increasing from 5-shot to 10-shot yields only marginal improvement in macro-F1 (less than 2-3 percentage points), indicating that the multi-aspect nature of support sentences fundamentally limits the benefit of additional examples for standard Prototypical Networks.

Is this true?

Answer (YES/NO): NO